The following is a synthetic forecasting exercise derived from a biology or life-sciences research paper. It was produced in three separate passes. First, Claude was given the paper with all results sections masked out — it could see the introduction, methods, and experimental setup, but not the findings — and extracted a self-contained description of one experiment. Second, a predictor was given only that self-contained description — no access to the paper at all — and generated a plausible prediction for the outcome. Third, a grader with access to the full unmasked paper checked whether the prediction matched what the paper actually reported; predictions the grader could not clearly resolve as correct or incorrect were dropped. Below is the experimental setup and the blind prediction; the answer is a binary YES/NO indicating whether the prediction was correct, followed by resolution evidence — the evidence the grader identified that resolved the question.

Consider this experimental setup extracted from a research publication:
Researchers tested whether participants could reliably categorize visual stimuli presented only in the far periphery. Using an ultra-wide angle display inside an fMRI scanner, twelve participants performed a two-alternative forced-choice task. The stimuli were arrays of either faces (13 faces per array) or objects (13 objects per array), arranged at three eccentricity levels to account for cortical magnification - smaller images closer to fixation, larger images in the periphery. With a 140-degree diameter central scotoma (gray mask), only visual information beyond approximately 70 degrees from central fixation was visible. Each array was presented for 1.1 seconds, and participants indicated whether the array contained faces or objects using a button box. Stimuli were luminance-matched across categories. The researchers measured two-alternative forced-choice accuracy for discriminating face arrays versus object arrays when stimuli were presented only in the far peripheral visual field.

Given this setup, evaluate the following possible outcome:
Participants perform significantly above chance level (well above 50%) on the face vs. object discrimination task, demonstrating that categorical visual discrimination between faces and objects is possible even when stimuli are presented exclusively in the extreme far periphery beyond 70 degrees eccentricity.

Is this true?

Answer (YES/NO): NO